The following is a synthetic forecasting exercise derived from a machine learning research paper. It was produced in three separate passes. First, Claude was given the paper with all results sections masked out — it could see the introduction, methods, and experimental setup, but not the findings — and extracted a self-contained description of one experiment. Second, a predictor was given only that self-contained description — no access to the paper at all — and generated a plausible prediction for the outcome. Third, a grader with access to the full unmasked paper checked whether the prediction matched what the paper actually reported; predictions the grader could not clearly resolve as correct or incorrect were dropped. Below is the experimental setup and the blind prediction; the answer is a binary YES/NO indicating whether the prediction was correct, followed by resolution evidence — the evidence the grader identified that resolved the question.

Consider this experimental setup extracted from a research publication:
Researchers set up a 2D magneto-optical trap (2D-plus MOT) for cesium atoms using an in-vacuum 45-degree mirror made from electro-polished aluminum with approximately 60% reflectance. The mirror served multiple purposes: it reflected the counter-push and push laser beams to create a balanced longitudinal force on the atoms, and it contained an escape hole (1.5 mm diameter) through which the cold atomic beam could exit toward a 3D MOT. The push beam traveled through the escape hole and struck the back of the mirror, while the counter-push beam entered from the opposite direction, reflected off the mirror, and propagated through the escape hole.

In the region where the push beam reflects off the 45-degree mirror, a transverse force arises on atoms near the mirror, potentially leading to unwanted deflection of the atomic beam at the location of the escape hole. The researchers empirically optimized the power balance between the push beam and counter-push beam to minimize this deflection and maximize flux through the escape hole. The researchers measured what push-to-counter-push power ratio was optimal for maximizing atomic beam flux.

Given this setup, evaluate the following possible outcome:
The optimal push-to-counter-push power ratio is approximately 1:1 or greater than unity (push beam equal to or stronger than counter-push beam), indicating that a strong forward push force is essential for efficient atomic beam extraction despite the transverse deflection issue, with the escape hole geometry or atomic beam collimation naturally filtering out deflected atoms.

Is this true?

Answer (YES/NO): YES